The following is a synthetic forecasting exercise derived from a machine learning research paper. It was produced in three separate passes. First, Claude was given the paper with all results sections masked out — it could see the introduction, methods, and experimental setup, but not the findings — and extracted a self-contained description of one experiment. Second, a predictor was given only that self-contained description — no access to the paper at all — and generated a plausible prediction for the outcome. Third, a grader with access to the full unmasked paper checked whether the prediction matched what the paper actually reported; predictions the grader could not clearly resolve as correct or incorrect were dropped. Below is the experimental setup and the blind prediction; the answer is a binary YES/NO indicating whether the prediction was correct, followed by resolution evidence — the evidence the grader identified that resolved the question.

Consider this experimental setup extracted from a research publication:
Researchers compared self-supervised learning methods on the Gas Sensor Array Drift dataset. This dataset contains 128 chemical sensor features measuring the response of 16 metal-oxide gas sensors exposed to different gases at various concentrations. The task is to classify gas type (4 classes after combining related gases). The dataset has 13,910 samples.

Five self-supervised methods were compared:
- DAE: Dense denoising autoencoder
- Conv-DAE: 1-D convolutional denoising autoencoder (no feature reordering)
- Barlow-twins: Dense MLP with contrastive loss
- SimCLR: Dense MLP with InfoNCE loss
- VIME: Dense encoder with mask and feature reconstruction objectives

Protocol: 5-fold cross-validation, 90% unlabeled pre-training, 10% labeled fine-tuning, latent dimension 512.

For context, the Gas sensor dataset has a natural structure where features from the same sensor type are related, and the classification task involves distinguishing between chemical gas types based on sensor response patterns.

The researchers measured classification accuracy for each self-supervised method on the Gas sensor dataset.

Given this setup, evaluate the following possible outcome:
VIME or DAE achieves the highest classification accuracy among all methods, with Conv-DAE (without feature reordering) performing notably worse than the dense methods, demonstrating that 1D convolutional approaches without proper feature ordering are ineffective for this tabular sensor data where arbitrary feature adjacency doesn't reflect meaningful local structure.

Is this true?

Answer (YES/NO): NO